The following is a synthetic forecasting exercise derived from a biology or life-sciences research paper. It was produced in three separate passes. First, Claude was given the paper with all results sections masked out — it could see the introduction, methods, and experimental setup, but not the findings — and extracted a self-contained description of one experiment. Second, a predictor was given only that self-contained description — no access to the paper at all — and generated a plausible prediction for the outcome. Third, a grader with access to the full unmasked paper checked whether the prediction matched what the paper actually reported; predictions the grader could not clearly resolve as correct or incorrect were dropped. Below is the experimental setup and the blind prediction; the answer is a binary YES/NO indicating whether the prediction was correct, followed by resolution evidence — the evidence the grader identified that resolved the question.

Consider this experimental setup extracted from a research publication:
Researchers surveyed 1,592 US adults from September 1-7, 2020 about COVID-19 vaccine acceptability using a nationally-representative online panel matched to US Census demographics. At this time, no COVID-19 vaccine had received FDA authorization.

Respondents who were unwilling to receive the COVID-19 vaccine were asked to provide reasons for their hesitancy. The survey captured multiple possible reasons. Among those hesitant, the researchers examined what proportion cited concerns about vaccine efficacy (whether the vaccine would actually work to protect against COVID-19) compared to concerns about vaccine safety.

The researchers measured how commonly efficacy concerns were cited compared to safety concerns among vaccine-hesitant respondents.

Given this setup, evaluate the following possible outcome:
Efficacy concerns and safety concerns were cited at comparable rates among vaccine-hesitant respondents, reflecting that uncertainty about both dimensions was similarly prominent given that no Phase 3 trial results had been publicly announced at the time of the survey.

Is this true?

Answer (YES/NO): NO